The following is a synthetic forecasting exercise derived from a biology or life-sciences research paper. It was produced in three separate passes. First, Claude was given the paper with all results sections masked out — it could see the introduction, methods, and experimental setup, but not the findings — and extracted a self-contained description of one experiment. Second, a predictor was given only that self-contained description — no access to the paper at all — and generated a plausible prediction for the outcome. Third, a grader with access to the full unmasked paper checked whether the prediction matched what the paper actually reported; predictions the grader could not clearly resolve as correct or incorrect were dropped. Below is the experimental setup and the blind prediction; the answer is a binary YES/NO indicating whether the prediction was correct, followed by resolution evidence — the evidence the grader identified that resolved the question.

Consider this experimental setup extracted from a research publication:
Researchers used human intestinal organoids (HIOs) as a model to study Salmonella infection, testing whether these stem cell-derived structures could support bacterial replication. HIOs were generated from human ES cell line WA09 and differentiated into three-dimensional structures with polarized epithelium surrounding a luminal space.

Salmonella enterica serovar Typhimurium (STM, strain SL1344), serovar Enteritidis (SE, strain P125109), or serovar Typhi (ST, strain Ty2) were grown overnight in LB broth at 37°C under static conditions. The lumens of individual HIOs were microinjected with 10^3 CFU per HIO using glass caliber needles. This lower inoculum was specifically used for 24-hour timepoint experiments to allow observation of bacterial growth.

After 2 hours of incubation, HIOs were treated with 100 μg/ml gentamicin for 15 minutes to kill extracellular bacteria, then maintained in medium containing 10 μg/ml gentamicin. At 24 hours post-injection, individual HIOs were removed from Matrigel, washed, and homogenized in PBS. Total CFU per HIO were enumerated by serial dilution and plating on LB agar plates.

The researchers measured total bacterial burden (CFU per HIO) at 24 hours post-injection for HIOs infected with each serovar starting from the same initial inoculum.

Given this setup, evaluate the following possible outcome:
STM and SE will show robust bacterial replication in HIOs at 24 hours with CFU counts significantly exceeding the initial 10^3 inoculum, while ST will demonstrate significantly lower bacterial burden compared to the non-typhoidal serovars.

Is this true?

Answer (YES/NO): NO